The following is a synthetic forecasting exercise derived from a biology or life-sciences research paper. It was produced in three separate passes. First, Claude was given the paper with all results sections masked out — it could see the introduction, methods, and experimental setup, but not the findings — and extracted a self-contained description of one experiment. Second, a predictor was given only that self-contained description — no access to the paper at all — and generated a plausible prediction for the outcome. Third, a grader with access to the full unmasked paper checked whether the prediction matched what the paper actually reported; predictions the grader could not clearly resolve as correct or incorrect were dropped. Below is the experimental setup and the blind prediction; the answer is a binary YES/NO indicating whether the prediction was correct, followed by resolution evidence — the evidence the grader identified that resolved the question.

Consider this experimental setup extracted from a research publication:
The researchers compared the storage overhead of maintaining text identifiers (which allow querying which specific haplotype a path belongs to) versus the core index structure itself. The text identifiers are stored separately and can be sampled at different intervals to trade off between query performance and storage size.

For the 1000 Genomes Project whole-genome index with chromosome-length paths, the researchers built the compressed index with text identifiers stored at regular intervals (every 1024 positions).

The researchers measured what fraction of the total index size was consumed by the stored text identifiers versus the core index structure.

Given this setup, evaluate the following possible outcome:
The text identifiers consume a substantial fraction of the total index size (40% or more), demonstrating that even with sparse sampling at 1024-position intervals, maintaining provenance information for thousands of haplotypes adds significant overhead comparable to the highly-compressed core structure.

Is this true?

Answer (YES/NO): YES